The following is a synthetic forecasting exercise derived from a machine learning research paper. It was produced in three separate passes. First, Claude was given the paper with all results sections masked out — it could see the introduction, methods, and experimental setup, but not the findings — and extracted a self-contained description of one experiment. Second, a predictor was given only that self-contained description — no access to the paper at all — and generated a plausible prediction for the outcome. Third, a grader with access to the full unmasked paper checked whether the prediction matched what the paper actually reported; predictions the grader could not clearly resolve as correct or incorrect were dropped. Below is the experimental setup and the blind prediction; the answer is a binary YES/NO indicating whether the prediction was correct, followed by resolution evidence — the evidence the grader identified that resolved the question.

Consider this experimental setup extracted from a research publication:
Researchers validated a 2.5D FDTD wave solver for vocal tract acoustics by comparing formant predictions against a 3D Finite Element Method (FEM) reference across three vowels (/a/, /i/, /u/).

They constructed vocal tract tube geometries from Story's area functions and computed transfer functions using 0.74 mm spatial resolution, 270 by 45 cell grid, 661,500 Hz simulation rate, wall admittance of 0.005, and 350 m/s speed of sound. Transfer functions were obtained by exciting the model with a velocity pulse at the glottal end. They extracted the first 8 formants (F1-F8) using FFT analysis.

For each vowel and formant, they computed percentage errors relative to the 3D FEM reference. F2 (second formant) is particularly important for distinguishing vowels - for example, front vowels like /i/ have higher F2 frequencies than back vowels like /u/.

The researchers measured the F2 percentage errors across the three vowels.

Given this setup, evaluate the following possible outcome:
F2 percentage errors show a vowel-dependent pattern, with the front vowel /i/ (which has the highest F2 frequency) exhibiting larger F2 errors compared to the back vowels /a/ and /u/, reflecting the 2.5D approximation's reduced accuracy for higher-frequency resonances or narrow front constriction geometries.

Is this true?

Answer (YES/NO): NO